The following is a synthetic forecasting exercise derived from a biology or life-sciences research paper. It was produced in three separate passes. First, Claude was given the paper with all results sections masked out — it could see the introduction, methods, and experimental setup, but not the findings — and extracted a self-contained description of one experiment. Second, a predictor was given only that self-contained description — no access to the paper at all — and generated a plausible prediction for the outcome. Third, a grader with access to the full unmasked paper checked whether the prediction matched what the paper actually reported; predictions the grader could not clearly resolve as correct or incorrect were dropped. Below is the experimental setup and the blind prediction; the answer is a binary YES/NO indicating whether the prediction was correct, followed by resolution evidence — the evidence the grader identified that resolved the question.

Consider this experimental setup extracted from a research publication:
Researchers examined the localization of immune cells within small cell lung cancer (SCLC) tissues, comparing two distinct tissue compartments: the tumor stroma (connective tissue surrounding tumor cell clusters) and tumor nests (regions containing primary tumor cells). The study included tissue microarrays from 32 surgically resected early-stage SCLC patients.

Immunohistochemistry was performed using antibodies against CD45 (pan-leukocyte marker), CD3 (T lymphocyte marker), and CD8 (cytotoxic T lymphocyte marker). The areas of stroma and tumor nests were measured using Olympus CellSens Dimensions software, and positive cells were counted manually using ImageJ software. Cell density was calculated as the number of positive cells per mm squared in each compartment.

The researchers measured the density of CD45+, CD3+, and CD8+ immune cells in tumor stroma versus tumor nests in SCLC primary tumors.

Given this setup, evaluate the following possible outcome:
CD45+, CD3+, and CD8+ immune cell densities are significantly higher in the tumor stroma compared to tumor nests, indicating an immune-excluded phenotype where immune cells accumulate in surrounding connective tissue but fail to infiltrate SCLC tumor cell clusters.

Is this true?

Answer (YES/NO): YES